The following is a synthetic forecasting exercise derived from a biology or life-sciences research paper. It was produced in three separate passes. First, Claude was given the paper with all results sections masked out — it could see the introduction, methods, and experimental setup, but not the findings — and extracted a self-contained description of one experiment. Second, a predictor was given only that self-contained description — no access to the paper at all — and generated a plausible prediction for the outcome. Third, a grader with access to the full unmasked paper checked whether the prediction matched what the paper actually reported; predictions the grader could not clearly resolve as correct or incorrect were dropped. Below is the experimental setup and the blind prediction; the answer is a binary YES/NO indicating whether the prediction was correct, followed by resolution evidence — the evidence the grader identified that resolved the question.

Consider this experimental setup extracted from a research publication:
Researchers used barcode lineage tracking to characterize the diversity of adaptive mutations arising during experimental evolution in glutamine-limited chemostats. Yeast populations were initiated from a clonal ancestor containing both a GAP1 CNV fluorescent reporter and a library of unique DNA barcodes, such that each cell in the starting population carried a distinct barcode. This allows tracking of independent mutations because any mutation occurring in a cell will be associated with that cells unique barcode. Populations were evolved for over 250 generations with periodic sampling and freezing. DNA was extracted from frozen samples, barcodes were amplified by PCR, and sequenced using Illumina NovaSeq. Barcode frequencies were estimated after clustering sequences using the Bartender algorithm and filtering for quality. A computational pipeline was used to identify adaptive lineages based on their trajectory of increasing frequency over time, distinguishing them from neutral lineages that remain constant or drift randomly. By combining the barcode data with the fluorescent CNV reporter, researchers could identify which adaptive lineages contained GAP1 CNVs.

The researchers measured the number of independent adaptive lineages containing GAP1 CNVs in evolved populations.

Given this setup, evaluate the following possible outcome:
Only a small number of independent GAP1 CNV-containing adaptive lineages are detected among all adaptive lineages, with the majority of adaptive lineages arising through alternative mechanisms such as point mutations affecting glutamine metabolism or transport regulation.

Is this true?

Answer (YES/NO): NO